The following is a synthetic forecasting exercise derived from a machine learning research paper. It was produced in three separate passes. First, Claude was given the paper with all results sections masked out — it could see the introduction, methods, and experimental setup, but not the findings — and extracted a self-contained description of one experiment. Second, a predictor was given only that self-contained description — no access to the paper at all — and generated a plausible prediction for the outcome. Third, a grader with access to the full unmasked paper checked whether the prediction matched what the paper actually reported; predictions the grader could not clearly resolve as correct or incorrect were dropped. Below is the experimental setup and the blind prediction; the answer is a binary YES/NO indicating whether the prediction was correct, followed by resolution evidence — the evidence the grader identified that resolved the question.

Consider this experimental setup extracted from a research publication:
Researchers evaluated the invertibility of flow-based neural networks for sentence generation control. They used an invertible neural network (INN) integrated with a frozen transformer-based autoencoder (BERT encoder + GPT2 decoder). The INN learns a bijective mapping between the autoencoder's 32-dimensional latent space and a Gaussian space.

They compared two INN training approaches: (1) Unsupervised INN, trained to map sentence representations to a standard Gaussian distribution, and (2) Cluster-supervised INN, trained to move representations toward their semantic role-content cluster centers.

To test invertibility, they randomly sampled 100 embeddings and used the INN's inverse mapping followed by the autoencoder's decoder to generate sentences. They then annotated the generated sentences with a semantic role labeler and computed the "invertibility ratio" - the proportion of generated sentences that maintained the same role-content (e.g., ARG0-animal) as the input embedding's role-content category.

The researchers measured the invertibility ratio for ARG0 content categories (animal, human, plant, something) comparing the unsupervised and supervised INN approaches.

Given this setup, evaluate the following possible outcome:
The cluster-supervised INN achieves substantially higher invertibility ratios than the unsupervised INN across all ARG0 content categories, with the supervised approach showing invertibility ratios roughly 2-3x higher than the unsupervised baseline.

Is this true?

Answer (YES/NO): NO